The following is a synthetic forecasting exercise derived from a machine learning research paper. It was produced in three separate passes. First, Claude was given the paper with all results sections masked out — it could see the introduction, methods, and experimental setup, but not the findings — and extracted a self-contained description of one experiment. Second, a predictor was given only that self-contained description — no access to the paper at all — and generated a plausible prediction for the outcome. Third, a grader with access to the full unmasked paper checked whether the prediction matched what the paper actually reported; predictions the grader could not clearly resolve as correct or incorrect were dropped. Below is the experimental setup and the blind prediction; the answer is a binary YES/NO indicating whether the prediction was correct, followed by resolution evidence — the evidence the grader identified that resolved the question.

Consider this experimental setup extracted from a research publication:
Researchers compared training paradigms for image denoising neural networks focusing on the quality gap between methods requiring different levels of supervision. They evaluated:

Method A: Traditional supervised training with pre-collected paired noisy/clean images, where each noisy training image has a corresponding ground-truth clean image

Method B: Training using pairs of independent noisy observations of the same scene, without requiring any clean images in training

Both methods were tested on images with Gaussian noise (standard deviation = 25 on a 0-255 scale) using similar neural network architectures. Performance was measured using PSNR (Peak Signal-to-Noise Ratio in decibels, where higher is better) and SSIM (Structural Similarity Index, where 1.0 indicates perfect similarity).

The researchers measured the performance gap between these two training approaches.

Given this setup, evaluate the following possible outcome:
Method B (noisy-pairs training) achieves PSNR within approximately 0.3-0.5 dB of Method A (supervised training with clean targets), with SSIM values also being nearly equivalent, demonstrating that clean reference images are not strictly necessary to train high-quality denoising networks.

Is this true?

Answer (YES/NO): YES